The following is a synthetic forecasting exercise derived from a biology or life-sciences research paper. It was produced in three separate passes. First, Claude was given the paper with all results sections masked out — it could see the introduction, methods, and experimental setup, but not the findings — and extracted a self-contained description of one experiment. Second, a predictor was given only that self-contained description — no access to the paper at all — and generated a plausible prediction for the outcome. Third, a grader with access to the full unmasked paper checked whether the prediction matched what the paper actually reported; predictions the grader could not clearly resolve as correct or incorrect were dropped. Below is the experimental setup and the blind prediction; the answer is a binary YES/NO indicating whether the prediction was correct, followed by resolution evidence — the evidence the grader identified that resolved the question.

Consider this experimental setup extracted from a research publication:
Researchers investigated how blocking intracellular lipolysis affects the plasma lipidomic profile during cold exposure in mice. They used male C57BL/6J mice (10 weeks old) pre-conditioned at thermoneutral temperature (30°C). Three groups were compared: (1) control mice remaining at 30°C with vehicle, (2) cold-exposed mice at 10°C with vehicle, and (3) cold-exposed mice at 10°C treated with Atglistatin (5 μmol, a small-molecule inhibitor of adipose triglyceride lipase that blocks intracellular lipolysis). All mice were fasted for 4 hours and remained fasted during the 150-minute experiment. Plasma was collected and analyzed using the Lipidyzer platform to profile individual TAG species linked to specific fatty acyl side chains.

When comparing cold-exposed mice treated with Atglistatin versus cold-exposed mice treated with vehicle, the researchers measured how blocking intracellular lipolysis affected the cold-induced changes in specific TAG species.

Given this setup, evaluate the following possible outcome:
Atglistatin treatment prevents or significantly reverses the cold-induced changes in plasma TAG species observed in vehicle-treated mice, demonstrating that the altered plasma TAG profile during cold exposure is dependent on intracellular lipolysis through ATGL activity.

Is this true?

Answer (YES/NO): YES